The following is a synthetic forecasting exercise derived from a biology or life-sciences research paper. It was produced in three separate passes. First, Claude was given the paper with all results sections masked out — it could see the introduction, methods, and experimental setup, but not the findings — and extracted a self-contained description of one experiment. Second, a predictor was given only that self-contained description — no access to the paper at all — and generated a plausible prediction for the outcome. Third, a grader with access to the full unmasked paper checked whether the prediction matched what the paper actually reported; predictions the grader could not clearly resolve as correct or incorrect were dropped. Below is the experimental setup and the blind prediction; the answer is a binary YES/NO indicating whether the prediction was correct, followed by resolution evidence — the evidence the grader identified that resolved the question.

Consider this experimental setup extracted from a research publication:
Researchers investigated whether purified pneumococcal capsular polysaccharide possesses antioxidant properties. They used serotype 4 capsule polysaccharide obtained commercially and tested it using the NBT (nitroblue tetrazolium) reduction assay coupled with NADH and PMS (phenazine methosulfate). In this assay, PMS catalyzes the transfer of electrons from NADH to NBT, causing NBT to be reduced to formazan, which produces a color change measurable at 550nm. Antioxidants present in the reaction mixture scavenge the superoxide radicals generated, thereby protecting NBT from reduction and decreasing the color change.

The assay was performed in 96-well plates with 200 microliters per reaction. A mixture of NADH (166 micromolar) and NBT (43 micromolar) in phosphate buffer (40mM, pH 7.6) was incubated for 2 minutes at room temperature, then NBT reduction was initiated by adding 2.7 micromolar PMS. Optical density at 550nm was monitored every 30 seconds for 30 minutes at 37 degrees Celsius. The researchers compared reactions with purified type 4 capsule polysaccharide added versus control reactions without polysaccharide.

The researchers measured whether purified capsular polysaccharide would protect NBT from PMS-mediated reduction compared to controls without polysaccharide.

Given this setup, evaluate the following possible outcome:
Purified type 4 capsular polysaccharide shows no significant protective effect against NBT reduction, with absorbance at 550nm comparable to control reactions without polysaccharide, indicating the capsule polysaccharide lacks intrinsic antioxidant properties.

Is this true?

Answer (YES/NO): NO